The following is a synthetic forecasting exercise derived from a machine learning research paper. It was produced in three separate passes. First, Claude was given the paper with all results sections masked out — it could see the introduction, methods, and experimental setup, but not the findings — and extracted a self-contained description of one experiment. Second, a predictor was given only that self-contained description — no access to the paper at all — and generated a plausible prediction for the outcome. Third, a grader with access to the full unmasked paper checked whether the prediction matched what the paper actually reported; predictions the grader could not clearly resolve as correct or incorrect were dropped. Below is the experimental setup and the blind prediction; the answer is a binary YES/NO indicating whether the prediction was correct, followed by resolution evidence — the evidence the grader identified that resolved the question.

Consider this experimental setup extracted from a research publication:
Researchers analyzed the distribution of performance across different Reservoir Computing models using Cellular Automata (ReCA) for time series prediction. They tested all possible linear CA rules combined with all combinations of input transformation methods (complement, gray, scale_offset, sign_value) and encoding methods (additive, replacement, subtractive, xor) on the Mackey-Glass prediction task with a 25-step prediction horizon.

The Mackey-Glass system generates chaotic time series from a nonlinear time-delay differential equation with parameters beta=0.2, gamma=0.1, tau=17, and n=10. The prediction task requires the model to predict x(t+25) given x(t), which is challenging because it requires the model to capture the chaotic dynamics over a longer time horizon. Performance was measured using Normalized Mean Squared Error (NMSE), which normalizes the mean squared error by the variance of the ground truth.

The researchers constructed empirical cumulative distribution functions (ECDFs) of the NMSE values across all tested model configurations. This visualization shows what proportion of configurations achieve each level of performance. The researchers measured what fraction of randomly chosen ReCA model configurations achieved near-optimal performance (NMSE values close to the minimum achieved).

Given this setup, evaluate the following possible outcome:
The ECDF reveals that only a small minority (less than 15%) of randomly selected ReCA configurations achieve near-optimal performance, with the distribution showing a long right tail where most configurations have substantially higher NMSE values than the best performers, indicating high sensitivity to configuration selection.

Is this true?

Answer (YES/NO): YES